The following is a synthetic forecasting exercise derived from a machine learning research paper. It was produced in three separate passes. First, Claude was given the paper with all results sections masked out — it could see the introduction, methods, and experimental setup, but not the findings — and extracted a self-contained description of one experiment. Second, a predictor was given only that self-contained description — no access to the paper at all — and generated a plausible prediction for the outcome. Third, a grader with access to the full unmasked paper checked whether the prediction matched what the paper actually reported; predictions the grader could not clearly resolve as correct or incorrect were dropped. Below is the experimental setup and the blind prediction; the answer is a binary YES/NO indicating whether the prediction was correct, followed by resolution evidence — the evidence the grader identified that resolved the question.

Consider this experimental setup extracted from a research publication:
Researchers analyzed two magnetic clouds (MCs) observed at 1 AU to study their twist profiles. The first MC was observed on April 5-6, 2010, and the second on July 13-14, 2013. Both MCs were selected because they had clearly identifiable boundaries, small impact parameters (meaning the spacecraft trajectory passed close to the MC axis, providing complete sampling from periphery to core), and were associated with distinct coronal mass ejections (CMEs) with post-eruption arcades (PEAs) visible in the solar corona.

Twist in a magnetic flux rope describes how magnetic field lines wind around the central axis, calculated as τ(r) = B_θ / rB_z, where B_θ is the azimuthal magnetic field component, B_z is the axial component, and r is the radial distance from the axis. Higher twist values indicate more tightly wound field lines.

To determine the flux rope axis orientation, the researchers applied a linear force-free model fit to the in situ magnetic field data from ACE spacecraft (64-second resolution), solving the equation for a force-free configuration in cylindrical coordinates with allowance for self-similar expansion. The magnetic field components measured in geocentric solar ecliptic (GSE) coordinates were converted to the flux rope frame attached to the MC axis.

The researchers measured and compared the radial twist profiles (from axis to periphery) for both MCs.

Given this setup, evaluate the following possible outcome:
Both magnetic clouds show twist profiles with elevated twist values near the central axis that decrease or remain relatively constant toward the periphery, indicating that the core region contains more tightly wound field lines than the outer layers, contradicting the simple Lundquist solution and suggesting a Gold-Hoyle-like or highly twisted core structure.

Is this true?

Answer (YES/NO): NO